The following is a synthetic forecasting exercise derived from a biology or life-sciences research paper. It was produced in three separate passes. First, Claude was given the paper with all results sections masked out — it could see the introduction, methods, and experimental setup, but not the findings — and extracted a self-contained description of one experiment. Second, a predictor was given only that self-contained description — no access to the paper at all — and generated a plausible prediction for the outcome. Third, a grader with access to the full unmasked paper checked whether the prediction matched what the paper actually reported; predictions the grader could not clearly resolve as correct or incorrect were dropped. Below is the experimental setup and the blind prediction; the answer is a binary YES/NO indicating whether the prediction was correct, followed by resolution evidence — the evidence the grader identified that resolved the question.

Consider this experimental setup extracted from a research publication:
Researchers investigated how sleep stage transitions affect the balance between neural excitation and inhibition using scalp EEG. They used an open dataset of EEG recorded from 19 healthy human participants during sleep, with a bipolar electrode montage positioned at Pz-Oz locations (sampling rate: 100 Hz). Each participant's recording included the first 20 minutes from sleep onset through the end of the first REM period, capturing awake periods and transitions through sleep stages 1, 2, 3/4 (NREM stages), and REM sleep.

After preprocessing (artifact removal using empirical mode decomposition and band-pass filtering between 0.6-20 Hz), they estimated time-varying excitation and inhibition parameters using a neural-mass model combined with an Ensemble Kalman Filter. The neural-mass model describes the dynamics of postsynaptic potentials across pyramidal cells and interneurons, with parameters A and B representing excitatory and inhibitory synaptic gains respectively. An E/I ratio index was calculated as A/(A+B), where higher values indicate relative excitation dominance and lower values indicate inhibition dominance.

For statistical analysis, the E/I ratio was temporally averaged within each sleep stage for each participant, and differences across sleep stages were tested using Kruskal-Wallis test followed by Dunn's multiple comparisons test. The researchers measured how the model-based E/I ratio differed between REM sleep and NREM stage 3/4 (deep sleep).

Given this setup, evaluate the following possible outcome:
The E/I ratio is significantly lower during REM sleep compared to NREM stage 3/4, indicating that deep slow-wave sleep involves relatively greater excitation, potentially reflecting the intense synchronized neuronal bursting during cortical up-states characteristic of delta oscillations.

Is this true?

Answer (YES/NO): YES